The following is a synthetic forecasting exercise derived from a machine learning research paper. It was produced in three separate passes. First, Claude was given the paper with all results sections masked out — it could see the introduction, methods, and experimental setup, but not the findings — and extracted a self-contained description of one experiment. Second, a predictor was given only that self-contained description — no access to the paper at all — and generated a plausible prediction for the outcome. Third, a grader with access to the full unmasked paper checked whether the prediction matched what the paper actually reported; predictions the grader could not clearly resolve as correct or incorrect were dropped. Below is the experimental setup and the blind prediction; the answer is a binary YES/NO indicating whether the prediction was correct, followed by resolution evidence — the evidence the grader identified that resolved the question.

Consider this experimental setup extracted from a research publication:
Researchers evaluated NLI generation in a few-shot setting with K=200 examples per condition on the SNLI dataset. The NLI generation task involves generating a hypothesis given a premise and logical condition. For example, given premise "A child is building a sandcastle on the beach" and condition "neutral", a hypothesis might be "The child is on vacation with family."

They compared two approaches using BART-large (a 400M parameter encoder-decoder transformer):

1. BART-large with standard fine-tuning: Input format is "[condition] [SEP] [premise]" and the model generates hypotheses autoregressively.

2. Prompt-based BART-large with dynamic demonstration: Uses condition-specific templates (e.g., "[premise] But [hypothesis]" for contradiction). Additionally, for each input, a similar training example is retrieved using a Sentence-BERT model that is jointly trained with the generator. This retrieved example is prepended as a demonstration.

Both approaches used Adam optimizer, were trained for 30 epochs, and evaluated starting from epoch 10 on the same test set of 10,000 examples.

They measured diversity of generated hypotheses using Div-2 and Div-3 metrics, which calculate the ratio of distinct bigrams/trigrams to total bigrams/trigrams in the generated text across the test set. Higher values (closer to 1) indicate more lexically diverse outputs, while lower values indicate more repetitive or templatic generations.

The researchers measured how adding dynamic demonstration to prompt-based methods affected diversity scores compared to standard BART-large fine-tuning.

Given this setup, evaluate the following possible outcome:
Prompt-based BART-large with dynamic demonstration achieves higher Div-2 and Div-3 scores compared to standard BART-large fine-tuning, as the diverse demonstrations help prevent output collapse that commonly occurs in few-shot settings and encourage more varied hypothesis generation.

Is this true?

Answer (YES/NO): YES